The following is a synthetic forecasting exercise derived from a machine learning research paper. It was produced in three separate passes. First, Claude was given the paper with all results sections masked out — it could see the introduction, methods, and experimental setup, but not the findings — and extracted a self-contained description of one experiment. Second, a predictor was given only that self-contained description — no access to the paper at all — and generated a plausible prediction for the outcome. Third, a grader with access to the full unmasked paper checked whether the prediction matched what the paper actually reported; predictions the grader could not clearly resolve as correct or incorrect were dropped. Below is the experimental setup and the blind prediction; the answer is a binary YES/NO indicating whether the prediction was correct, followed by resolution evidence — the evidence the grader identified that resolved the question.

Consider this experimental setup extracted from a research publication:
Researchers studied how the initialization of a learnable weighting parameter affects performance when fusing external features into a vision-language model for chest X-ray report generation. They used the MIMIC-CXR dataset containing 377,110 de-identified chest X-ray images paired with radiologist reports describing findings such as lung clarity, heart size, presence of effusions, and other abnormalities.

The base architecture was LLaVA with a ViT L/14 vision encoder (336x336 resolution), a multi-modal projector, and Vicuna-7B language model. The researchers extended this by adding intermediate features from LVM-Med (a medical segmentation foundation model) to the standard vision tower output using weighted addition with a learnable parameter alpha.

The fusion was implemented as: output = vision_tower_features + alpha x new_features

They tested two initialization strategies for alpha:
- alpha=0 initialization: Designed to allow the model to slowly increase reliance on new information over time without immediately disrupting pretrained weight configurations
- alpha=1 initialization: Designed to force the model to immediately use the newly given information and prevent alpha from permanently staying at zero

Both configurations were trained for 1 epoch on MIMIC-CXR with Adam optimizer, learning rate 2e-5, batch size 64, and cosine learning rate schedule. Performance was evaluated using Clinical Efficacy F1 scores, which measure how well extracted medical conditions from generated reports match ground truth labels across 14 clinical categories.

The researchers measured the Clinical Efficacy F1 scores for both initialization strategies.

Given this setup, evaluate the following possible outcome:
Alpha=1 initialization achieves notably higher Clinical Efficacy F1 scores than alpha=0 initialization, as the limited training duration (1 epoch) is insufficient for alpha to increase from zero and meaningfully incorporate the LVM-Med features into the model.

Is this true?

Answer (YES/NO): YES